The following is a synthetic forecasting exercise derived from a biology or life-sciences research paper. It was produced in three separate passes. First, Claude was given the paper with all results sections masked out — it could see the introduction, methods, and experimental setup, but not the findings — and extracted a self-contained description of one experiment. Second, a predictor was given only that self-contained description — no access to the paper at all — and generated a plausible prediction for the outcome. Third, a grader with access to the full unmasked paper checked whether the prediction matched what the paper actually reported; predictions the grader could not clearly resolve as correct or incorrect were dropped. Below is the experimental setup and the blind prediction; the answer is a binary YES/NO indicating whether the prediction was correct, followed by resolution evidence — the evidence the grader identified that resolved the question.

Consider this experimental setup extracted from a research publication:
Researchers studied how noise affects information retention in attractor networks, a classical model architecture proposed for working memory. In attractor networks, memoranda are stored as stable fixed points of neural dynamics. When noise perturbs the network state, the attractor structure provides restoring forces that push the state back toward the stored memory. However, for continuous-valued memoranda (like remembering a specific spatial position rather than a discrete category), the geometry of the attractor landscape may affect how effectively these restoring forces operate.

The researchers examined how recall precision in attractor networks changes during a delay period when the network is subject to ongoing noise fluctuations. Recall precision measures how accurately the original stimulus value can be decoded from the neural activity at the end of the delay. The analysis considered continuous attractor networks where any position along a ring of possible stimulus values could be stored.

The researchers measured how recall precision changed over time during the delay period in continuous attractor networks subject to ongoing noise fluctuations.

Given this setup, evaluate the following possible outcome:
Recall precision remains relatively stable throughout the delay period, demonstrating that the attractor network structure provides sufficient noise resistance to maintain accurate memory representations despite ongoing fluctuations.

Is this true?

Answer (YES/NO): NO